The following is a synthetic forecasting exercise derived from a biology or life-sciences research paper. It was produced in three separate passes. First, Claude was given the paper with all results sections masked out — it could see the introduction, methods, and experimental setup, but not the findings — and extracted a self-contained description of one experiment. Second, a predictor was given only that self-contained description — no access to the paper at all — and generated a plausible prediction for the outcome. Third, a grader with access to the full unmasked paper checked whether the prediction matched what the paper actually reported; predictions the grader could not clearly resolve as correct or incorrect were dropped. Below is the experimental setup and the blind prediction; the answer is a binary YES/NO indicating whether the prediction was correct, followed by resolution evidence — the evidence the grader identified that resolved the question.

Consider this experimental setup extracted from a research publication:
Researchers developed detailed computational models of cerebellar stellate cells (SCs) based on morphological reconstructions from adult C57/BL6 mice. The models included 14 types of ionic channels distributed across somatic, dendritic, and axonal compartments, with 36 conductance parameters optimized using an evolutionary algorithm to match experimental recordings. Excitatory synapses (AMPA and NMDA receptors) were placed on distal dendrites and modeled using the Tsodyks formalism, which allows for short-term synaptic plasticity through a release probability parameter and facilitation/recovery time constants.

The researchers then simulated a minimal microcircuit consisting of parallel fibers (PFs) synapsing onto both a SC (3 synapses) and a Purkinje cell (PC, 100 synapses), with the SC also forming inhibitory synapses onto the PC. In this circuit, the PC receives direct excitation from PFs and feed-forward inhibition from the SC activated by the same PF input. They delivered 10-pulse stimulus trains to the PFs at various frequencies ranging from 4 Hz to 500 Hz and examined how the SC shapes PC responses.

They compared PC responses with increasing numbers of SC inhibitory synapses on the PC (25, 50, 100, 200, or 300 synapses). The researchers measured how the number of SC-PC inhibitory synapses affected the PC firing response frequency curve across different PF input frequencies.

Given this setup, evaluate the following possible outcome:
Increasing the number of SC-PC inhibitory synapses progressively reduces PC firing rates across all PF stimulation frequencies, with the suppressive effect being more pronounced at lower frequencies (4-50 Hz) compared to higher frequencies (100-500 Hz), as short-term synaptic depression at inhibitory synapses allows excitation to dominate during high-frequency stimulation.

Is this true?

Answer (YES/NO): NO